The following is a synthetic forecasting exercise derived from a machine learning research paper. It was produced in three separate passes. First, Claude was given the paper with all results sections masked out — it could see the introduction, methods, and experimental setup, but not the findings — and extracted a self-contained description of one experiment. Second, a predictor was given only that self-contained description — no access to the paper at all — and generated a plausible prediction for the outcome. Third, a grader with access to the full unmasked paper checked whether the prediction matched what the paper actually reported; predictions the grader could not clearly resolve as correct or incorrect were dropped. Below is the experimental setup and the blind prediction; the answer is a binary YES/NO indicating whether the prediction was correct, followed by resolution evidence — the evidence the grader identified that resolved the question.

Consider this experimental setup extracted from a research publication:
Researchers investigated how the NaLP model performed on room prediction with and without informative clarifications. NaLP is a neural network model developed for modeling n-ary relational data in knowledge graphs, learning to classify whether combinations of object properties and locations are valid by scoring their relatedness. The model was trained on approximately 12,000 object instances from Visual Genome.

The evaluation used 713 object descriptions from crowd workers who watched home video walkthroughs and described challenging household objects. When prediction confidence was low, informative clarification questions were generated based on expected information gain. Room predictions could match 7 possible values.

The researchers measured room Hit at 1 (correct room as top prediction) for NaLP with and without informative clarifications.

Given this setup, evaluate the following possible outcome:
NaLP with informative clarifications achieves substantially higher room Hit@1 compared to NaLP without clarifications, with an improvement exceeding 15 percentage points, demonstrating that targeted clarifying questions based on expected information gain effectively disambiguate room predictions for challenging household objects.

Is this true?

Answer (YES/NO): NO